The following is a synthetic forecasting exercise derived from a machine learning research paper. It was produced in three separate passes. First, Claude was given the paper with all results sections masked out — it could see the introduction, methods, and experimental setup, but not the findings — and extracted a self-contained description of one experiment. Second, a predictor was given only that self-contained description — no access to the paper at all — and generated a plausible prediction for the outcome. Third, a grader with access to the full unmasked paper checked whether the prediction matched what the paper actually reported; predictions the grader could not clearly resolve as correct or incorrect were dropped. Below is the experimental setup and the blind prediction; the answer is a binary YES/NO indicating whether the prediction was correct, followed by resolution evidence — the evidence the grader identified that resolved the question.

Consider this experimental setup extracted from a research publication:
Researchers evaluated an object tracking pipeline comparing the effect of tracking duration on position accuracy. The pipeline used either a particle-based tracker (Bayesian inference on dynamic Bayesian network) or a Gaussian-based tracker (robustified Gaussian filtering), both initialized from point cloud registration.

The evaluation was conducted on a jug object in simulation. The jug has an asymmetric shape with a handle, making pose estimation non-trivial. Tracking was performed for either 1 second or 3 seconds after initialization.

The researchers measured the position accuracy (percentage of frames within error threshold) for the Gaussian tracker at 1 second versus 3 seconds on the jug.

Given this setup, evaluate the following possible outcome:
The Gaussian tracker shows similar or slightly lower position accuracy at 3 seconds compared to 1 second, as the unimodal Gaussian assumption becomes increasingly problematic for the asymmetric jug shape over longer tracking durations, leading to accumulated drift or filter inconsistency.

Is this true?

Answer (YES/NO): NO